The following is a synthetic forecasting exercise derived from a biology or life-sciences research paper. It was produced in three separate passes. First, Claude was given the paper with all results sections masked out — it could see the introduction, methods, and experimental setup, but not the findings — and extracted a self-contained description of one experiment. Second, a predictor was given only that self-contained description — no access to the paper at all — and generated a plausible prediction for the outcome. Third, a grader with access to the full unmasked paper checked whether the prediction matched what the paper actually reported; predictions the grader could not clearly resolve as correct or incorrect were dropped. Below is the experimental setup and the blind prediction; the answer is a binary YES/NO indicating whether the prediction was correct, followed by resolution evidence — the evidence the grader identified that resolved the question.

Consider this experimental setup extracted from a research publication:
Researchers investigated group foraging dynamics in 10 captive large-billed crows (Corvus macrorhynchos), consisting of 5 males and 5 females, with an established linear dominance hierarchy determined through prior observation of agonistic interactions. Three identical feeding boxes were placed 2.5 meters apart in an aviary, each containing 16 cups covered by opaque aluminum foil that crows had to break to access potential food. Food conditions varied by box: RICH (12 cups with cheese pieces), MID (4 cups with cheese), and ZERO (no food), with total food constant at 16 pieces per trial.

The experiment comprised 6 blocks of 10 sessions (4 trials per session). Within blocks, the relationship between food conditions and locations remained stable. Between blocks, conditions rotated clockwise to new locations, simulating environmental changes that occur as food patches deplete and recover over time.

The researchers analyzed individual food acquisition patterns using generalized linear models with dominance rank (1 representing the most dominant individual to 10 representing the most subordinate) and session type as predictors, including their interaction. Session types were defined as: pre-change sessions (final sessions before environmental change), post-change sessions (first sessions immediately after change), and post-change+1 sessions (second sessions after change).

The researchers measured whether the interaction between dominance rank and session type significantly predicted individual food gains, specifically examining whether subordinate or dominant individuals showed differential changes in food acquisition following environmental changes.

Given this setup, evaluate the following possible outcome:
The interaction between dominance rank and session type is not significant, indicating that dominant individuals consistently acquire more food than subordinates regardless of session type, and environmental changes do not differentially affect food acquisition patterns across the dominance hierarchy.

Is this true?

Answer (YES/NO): NO